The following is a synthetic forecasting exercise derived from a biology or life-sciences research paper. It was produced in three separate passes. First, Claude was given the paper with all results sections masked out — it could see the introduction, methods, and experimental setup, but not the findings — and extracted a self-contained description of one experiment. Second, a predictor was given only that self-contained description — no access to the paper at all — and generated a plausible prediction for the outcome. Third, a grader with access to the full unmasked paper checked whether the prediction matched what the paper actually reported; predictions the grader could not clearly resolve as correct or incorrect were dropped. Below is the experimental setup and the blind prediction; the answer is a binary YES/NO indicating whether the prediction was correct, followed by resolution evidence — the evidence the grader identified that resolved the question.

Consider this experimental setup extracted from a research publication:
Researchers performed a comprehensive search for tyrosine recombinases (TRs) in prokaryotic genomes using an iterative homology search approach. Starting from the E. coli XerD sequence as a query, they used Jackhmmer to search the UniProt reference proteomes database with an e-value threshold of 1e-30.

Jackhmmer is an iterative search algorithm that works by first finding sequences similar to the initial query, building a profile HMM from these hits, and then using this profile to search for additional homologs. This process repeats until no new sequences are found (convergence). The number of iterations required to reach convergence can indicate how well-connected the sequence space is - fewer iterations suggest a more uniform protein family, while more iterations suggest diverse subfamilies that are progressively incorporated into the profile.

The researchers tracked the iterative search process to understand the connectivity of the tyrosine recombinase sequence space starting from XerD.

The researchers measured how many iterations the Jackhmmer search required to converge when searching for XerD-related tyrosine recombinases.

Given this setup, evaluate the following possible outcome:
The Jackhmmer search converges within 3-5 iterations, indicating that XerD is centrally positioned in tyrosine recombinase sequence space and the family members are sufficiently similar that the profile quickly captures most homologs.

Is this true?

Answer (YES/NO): NO